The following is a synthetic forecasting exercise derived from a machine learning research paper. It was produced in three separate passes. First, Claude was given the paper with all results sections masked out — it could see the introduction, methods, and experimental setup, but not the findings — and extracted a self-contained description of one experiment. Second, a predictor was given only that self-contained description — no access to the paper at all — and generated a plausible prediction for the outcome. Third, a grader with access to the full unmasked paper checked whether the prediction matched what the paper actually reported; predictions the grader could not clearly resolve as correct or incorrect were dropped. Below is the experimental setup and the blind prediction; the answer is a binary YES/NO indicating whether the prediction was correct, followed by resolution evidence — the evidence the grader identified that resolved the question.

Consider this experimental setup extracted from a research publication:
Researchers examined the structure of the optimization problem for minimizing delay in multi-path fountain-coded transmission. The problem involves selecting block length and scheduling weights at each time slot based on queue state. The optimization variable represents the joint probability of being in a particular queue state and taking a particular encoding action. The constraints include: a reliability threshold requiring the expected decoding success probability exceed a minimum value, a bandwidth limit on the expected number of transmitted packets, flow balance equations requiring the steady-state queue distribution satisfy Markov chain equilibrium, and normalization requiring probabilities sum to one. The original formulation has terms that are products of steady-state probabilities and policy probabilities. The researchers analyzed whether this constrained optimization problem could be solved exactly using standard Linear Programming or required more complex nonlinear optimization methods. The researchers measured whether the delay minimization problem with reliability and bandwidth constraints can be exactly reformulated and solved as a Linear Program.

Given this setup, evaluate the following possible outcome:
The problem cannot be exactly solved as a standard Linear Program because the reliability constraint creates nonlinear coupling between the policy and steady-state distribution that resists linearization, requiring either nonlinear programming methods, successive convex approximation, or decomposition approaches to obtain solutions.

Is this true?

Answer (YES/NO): NO